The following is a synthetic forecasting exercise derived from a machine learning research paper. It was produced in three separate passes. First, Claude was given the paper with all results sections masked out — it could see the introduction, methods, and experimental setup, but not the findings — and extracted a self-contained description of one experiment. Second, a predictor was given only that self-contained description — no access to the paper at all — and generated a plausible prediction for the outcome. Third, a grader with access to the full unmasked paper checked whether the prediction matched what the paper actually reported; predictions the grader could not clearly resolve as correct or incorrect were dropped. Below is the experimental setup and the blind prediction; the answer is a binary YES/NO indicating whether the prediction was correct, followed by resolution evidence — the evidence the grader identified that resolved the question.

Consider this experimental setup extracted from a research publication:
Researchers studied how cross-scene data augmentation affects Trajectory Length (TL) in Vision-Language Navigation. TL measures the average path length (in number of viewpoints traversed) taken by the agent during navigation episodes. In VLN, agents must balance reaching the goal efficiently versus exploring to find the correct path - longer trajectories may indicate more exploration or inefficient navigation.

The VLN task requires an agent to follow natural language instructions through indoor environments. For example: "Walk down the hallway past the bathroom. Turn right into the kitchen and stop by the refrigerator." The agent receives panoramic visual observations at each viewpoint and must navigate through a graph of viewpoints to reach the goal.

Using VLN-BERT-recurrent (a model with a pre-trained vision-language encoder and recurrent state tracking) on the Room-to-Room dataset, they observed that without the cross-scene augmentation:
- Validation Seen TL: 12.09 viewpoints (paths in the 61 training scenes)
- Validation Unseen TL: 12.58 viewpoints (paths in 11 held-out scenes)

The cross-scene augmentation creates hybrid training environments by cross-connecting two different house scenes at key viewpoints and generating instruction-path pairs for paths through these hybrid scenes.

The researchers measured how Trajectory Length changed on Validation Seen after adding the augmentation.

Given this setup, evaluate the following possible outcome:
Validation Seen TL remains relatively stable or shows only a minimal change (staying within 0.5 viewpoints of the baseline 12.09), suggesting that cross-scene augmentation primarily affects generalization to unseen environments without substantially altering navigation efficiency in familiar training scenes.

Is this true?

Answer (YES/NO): NO